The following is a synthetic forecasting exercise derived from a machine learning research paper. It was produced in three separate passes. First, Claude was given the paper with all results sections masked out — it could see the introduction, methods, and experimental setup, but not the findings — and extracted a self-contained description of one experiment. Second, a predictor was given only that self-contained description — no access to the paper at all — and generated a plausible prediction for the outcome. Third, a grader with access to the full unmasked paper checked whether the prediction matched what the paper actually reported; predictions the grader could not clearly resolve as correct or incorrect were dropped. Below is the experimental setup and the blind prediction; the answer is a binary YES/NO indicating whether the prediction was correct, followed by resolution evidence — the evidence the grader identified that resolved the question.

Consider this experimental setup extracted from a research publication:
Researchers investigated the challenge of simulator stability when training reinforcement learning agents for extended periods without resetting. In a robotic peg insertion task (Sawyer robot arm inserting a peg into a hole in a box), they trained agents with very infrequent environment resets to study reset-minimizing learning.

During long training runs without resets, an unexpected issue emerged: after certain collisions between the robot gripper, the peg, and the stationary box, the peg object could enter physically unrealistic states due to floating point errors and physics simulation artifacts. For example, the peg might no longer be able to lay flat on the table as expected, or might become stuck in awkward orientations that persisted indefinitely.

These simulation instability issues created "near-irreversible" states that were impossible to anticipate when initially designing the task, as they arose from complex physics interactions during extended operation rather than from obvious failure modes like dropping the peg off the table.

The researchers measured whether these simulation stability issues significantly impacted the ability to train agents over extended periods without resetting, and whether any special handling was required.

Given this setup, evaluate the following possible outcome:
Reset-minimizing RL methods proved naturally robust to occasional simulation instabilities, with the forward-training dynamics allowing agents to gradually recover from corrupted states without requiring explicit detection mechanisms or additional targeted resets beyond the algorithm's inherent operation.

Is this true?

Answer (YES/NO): NO